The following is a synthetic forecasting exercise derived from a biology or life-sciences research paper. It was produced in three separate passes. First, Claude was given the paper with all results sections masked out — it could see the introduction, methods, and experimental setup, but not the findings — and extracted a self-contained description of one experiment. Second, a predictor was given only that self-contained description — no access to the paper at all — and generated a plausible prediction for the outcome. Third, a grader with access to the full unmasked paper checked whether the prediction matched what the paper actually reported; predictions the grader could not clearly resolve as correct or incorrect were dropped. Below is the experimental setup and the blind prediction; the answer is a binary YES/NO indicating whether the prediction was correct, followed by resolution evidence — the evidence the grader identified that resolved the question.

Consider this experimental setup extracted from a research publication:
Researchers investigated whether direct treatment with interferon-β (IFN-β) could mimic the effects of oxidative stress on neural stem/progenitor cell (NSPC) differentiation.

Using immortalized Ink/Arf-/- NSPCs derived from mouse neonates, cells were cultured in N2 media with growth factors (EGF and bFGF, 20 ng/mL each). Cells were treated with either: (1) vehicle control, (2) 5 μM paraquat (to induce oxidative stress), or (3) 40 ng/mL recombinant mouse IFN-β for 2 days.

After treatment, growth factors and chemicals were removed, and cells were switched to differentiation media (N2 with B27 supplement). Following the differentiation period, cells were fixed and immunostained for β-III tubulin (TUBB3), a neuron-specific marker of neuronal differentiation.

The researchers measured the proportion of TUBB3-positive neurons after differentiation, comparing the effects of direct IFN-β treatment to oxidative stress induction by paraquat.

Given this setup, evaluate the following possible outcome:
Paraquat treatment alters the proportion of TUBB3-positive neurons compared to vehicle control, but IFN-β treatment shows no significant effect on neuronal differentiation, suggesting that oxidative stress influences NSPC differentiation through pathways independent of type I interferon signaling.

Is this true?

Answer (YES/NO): NO